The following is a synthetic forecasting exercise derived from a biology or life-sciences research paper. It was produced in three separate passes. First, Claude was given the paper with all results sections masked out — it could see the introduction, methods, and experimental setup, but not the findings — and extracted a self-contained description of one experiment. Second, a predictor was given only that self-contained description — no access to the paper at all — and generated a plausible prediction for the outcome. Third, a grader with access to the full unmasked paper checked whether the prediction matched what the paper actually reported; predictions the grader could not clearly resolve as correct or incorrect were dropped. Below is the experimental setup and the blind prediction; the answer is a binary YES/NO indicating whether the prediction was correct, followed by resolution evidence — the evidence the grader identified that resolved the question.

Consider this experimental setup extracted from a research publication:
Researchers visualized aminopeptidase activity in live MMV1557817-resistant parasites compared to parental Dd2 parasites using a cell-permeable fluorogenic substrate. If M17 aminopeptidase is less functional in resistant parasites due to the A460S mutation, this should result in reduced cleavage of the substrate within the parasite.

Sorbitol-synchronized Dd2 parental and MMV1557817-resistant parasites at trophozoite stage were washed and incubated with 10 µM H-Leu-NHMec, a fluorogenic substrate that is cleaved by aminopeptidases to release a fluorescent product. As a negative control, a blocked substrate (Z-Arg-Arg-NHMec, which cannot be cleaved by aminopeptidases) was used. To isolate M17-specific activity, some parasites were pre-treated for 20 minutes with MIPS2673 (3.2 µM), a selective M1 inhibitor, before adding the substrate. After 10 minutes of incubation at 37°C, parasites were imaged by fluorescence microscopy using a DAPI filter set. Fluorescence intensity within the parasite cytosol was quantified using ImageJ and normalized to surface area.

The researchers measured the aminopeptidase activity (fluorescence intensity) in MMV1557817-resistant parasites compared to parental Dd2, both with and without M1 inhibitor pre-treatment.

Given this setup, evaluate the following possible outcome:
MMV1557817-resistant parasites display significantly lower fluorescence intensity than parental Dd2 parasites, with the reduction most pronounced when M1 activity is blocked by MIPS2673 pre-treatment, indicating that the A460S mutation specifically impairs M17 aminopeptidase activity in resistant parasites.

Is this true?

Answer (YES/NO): NO